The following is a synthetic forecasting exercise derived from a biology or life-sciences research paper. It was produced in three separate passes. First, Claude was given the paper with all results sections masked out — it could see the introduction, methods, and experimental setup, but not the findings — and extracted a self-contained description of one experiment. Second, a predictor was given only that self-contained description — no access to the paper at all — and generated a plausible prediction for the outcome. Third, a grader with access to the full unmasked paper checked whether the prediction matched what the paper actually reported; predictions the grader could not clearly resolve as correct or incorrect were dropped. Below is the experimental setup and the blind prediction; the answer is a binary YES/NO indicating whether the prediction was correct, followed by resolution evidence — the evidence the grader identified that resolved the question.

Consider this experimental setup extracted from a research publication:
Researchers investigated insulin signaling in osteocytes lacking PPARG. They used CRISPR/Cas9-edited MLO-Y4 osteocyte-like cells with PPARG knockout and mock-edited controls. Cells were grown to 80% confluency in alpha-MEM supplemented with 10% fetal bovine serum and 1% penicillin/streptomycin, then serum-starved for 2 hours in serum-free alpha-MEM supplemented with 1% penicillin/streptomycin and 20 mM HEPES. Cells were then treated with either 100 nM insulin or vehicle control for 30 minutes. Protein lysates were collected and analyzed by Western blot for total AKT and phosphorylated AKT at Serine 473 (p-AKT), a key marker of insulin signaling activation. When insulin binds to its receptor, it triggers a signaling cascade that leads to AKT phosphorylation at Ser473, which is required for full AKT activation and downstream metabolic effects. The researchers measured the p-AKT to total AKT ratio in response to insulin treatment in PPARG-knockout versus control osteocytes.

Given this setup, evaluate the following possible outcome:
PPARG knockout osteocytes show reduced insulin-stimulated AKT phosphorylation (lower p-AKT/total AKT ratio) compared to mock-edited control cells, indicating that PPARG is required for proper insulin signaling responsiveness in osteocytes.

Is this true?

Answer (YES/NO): YES